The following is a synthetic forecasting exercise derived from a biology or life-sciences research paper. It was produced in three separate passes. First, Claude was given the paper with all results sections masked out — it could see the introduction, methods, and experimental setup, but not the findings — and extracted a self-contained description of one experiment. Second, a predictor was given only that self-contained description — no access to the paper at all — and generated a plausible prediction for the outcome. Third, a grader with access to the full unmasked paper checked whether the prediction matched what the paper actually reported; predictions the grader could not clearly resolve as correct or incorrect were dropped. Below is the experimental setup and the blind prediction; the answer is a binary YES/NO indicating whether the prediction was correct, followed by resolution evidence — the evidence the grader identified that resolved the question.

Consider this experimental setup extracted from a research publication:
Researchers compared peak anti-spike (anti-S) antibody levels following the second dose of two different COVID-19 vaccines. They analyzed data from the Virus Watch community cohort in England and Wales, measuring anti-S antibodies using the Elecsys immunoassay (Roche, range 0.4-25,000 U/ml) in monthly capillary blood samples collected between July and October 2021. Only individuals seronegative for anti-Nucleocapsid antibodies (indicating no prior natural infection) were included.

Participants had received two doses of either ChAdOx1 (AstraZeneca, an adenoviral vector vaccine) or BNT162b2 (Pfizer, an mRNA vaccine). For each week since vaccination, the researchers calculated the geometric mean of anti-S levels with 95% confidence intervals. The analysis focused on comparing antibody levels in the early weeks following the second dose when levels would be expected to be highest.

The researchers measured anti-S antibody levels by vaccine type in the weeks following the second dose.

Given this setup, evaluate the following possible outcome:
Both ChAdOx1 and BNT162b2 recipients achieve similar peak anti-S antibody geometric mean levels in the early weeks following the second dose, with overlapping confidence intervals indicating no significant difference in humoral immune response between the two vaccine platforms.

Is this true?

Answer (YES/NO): NO